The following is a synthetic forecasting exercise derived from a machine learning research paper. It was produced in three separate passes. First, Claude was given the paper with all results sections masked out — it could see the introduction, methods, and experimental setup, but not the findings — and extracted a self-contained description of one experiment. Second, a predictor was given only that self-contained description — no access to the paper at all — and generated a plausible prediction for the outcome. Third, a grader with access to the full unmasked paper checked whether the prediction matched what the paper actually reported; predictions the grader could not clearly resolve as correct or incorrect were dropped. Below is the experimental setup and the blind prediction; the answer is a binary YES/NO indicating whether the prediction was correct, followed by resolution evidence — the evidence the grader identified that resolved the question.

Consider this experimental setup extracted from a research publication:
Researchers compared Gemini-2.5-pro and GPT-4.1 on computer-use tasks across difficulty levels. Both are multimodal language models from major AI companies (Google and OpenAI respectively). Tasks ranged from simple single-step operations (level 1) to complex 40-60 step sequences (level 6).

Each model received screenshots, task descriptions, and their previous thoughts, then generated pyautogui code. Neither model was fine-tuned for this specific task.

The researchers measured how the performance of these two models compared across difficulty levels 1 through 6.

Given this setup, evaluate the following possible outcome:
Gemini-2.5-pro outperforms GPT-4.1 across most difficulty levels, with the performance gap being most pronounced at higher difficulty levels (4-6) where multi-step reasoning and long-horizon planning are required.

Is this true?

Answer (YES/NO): NO